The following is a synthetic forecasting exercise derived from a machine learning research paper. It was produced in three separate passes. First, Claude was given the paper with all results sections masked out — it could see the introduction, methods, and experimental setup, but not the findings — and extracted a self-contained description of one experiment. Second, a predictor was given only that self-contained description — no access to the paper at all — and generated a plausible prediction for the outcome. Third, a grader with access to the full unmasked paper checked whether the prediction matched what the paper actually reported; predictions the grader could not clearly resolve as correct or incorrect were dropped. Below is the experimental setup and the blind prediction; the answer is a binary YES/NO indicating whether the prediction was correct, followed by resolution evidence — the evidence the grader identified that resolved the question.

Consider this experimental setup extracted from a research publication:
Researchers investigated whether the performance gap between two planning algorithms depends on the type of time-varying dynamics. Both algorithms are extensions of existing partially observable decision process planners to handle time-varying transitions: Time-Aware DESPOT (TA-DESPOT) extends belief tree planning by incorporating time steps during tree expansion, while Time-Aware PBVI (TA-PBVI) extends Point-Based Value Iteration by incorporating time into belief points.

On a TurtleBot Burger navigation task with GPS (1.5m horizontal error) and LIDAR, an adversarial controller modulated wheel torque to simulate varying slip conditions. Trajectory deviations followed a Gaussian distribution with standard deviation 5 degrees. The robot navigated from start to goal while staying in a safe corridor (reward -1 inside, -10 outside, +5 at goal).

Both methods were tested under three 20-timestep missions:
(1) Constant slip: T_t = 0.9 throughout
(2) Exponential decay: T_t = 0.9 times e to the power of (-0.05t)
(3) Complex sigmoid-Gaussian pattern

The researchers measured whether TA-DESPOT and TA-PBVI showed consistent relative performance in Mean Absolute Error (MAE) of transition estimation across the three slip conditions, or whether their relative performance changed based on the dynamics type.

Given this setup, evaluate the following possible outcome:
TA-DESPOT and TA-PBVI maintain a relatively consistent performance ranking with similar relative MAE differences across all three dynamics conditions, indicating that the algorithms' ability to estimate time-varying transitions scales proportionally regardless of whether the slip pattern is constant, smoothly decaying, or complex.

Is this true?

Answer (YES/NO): NO